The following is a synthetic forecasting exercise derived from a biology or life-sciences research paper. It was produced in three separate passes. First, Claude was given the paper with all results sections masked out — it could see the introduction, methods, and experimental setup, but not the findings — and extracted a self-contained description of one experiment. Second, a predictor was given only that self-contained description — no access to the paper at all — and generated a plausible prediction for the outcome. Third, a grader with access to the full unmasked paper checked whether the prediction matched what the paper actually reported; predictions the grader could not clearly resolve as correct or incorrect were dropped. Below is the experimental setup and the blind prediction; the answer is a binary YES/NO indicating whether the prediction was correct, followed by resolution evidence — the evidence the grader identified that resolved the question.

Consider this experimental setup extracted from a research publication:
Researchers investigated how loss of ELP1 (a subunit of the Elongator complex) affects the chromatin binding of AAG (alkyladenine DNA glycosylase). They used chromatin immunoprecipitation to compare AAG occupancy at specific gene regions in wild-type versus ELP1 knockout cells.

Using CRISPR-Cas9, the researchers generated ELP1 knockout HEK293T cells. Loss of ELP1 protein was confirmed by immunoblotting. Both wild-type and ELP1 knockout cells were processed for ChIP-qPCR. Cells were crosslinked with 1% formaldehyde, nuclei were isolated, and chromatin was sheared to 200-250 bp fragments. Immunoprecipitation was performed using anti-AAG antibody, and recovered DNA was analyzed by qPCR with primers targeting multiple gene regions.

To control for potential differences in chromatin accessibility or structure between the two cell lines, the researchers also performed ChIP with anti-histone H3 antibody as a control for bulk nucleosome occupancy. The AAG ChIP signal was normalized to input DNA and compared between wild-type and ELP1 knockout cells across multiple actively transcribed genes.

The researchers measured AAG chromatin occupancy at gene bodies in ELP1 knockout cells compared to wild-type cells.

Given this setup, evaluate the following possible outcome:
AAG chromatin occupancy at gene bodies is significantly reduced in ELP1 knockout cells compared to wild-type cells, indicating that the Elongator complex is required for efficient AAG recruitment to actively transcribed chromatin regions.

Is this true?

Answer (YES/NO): YES